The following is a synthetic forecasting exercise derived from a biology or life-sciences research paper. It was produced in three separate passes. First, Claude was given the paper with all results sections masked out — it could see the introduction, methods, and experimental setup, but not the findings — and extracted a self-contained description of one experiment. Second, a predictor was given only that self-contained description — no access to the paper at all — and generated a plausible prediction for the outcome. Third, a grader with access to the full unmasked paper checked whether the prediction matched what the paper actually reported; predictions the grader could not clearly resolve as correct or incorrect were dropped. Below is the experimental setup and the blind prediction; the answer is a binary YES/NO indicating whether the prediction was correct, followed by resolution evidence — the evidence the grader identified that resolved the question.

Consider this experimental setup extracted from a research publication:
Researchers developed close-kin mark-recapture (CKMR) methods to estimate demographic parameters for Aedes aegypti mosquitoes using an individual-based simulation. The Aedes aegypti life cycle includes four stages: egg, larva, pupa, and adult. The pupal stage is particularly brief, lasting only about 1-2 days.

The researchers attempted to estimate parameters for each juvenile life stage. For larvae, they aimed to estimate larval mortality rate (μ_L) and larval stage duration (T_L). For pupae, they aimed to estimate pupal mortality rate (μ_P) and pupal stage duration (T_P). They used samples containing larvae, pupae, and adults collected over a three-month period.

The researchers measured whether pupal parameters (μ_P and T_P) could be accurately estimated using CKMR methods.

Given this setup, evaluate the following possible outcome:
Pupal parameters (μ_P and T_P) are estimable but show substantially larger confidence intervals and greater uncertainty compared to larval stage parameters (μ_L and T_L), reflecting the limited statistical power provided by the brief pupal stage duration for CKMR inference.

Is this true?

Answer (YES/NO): NO